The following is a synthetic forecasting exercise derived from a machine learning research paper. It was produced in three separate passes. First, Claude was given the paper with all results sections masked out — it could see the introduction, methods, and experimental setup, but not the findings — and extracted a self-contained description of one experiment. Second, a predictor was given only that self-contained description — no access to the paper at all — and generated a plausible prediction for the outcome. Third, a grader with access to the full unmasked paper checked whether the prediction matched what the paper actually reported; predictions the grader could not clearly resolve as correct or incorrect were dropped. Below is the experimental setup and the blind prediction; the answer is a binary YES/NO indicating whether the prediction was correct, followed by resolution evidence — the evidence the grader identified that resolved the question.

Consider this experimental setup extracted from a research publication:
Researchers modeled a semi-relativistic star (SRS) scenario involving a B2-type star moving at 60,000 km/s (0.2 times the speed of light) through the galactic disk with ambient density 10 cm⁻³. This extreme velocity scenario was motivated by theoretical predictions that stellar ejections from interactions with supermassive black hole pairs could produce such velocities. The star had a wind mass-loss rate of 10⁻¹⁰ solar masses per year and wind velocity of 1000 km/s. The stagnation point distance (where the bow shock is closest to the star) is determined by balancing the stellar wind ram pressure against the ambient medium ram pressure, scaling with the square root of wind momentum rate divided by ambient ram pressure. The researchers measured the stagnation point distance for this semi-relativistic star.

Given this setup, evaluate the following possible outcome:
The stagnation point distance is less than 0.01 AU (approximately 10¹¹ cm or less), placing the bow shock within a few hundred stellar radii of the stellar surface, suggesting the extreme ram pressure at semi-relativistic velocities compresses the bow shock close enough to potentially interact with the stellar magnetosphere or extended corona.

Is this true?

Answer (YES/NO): NO